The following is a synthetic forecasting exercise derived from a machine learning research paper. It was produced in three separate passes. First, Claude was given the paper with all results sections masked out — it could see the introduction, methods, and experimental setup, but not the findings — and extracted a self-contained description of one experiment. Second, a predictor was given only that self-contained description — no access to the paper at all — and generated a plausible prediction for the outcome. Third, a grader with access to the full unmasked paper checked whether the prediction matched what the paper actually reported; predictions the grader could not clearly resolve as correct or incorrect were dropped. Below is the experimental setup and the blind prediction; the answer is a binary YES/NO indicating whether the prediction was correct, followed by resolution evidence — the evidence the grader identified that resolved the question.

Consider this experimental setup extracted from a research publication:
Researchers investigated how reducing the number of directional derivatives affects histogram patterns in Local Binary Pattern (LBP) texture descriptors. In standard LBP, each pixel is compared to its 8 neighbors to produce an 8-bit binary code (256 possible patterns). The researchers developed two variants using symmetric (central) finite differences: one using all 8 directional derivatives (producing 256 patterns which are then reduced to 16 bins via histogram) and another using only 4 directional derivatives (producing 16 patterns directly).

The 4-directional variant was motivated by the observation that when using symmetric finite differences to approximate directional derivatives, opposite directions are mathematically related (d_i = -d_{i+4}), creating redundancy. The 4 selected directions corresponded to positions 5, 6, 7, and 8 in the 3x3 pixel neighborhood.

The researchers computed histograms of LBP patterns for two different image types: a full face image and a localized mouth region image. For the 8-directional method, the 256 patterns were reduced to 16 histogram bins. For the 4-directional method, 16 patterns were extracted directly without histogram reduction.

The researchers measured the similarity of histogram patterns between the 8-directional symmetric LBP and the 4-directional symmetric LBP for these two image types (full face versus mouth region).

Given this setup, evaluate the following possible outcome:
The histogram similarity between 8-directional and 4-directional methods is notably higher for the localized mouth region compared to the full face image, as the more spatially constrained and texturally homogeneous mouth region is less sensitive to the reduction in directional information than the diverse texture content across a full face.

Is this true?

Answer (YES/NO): NO